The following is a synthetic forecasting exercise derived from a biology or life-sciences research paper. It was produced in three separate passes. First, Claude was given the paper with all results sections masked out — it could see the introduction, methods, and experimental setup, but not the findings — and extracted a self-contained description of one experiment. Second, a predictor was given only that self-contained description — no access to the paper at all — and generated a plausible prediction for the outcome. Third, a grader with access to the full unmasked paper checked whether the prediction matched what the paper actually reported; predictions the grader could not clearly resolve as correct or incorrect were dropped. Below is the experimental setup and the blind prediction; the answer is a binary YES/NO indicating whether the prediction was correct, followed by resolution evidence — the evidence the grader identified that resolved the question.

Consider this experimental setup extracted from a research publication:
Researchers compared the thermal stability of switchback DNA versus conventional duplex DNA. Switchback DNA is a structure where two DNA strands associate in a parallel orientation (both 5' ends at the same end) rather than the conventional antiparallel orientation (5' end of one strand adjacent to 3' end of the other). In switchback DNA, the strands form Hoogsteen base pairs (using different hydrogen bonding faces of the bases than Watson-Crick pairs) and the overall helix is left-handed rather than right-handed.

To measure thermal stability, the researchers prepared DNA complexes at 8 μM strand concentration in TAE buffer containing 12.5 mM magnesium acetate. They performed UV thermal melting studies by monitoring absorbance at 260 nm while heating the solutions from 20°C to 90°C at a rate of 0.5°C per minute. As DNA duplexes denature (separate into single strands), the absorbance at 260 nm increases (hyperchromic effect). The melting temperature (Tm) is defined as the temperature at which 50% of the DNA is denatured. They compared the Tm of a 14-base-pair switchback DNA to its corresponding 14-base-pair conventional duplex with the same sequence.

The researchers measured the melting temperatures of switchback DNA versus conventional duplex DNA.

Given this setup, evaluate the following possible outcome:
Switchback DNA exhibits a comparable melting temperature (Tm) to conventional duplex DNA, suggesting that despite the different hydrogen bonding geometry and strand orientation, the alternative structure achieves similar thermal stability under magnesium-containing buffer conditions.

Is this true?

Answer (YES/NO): NO